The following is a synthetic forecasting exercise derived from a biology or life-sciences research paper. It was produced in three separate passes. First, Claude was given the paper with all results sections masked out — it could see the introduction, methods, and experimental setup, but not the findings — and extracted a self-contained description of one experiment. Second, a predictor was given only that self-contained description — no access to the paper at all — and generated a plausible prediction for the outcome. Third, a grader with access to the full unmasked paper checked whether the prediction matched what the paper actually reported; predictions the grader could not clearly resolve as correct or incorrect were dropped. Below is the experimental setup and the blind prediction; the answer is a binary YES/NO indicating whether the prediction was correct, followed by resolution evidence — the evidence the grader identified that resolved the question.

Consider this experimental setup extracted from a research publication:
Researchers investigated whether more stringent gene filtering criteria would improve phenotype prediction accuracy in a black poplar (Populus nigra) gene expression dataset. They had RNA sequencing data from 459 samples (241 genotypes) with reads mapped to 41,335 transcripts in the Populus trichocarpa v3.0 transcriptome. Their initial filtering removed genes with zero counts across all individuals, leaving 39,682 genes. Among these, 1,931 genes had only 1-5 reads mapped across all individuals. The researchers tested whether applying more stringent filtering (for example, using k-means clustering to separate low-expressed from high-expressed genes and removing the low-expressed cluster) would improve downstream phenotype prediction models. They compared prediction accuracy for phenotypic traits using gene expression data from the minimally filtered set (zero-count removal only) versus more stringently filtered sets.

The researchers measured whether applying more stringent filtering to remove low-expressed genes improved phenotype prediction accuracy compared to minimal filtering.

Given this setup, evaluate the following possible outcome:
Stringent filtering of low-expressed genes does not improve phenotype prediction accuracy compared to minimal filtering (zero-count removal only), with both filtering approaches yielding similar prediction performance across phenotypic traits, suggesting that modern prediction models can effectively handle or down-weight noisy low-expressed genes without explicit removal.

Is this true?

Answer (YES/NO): NO